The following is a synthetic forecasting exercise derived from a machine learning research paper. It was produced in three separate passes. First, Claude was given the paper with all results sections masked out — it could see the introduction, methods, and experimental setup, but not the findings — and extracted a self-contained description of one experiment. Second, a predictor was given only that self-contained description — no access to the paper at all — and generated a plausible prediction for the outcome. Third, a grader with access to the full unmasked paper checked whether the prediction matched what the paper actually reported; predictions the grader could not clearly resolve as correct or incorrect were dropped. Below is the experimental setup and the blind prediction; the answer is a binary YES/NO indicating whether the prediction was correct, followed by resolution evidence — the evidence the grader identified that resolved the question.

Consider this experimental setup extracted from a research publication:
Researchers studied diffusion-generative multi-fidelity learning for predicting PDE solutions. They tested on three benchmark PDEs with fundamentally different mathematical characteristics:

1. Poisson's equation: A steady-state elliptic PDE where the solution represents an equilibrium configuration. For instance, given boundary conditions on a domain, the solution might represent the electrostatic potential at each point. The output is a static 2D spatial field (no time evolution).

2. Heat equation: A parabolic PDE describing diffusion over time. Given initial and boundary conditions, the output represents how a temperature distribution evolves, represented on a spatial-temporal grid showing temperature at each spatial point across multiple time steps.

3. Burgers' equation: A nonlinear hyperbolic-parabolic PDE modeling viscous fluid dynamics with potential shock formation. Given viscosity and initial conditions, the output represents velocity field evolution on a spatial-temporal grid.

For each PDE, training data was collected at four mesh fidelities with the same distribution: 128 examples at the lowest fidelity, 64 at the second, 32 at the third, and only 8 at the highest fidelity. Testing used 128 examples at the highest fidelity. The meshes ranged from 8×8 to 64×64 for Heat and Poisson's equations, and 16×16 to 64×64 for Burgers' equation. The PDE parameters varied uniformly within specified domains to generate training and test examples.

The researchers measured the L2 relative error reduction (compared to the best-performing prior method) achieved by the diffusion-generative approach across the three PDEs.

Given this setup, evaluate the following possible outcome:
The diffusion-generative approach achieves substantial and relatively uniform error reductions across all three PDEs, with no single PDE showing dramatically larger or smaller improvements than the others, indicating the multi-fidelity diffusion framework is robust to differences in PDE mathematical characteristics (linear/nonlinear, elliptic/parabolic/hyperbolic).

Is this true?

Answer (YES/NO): NO